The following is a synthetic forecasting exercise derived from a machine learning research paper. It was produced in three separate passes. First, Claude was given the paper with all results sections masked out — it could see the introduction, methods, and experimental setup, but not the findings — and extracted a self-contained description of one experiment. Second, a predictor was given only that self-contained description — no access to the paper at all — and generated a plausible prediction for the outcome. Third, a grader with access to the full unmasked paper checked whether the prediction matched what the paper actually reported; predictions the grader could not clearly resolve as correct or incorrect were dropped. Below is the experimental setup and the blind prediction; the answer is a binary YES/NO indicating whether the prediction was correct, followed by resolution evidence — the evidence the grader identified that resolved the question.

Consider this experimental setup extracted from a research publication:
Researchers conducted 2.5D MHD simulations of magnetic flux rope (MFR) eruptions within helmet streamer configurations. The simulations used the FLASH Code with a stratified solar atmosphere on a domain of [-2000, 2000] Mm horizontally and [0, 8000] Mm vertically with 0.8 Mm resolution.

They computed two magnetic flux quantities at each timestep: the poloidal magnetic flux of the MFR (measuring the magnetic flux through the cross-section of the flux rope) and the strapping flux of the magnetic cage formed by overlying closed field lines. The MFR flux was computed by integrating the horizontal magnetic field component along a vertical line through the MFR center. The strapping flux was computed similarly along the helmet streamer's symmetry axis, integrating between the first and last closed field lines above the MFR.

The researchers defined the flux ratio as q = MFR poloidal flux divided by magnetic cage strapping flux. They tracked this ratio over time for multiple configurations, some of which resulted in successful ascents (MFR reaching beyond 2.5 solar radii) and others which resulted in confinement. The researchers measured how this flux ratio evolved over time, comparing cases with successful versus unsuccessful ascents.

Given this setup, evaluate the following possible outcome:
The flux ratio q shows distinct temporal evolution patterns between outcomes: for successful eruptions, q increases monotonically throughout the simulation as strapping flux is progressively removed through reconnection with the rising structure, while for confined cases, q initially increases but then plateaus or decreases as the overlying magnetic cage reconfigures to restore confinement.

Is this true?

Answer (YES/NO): NO